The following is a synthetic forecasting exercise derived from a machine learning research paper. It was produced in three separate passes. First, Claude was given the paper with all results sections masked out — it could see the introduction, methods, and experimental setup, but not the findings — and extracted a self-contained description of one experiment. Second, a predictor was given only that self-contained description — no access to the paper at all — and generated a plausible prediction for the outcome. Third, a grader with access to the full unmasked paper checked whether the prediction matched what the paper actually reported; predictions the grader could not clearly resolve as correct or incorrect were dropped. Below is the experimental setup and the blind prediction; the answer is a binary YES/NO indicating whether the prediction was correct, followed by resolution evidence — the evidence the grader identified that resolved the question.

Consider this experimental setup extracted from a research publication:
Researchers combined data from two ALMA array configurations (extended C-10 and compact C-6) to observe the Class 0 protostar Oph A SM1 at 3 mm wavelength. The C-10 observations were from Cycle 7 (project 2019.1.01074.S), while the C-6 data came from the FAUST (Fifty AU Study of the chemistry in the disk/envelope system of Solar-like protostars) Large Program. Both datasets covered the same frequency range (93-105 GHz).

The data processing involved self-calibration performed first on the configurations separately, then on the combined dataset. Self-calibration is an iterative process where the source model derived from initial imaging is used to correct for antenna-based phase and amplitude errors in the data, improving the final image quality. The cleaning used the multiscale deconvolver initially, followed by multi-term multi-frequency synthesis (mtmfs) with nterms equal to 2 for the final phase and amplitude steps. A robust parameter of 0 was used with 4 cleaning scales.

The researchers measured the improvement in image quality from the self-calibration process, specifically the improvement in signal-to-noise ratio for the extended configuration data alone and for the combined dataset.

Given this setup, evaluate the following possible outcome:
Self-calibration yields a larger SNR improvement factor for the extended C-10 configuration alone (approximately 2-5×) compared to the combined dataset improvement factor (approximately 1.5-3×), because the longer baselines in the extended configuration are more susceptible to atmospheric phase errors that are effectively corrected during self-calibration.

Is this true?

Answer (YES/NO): NO